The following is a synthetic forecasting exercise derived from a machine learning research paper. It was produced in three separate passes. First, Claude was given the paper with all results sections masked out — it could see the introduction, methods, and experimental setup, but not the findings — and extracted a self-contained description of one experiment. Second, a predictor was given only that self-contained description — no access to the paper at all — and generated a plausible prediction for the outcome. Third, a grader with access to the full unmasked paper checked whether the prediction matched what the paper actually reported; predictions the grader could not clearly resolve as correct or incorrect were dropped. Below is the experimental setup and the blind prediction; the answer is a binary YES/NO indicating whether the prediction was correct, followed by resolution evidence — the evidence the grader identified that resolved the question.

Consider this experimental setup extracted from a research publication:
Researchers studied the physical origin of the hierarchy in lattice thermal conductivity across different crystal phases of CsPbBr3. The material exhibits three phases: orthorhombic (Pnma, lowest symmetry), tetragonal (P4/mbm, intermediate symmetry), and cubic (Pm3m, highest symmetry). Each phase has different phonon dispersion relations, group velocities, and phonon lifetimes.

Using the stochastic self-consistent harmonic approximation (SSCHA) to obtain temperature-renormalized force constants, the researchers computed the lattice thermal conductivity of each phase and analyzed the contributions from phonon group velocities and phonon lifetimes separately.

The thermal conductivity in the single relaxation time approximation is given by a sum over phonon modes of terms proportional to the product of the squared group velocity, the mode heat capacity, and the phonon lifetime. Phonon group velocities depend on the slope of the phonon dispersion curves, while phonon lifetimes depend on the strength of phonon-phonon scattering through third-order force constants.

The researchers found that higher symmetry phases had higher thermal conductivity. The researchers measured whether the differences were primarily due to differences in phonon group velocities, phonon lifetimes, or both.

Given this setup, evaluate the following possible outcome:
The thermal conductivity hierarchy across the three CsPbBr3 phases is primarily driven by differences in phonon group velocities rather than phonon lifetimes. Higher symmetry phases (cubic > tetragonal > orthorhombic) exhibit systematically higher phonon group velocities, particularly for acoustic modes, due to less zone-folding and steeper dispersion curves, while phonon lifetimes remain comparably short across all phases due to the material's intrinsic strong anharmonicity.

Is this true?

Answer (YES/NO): NO